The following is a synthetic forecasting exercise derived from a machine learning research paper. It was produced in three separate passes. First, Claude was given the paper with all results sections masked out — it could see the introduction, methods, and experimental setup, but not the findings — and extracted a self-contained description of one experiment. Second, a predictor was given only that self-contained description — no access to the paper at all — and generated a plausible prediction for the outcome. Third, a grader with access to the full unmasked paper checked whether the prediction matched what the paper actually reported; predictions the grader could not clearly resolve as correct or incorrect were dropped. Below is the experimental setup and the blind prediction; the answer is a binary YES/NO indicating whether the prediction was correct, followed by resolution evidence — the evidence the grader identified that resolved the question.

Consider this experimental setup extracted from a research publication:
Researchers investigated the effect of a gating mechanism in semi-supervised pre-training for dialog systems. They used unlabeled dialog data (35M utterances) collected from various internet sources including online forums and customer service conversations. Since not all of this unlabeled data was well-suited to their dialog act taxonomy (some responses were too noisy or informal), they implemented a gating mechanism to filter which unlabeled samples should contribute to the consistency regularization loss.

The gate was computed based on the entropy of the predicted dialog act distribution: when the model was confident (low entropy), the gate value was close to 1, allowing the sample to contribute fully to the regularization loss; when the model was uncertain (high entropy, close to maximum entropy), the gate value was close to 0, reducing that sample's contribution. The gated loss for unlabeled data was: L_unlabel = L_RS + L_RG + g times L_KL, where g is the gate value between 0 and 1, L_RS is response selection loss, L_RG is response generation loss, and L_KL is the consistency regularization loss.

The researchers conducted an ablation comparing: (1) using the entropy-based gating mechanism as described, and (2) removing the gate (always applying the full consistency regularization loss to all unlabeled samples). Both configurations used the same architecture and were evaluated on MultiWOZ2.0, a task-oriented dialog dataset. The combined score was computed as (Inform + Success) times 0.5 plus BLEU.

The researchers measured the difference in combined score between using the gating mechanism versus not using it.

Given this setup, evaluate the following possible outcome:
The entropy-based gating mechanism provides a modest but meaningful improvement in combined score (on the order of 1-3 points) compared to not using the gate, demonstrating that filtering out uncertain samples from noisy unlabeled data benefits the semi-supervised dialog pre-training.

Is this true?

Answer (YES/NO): YES